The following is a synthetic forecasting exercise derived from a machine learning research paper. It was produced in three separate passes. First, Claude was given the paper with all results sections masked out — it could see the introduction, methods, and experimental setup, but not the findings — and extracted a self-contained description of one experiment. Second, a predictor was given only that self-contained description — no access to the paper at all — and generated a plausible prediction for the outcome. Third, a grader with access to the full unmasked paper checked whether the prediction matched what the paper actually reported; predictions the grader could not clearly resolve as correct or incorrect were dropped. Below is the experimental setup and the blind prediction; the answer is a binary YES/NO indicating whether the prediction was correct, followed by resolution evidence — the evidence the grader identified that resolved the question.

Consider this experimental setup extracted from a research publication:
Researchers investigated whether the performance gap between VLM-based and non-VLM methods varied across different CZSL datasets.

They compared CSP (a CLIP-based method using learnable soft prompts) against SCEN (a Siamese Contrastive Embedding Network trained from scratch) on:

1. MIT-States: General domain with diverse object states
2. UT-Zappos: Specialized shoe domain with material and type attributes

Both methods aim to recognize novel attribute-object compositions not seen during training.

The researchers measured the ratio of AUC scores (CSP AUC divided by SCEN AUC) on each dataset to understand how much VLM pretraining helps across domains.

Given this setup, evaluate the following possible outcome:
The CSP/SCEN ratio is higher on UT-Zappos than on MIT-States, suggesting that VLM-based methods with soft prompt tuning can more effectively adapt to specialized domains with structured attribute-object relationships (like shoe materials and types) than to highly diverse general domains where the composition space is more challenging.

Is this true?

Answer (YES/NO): NO